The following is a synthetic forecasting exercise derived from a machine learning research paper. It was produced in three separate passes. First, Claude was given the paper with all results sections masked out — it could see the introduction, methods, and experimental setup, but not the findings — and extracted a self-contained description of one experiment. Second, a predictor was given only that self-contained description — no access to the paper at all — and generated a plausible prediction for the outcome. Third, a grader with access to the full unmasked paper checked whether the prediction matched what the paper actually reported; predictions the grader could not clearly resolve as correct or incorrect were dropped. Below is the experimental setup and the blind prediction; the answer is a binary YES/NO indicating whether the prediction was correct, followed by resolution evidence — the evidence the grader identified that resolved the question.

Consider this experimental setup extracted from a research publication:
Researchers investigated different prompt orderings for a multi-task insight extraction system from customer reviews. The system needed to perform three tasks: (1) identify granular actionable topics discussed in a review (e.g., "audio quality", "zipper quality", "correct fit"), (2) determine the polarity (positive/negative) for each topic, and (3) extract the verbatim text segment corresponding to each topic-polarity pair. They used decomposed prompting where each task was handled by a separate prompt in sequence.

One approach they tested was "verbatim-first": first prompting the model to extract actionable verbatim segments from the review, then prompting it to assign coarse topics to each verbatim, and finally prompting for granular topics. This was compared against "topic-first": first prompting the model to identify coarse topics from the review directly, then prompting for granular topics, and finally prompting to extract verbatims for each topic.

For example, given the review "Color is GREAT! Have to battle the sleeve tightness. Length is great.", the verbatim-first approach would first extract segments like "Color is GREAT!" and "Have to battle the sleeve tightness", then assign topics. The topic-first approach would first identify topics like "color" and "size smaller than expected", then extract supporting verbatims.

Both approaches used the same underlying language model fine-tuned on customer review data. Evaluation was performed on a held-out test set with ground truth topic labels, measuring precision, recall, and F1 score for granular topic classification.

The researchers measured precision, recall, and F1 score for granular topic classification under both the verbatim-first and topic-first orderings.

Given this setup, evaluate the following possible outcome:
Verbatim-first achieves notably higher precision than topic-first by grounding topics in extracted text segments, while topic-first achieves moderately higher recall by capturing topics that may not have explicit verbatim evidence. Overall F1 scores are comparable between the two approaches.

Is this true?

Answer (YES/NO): NO